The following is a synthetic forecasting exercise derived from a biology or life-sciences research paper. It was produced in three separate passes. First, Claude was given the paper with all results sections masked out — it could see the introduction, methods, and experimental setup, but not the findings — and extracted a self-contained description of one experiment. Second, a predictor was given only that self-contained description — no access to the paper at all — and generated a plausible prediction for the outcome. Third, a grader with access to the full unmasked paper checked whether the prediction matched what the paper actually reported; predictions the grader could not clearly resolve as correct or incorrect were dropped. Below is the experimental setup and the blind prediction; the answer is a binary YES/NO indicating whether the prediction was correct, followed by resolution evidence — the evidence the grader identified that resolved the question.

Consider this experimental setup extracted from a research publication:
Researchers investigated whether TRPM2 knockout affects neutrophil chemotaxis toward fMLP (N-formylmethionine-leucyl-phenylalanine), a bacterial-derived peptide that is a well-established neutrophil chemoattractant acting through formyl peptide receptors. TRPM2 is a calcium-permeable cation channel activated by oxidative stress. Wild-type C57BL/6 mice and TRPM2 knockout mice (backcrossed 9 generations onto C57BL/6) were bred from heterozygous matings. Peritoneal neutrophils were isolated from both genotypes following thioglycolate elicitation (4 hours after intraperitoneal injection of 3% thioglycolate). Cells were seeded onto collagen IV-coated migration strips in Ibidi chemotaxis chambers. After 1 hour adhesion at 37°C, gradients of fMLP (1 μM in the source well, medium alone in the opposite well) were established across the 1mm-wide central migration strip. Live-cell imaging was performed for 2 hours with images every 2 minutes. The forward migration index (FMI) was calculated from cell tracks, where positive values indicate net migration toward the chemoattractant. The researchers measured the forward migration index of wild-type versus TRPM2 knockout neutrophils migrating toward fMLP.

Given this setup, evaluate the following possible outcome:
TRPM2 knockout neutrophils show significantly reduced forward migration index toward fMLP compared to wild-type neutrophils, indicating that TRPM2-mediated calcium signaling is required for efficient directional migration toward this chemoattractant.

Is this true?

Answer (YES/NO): YES